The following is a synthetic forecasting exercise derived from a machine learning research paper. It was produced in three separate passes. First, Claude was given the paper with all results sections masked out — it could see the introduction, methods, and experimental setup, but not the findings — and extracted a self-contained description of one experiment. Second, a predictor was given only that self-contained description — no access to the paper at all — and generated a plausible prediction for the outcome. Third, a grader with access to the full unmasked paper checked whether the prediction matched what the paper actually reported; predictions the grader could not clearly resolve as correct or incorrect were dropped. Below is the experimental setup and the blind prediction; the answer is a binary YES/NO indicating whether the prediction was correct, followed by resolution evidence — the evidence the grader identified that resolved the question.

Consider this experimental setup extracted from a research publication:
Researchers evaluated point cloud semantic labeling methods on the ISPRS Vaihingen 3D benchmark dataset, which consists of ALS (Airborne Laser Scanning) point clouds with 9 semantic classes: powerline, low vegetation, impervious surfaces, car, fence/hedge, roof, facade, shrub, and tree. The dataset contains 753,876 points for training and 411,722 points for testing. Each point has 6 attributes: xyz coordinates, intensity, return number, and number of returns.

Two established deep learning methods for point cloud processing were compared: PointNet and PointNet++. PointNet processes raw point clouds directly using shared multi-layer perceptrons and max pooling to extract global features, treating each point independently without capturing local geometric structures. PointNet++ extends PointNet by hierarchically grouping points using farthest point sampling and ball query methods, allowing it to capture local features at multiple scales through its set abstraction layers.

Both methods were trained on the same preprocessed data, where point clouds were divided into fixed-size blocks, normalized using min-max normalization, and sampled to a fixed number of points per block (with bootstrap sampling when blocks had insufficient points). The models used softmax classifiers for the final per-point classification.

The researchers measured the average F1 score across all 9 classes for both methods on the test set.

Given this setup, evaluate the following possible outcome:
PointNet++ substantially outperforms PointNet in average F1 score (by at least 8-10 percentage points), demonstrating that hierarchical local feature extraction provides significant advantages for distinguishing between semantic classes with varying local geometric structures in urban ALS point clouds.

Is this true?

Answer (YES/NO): YES